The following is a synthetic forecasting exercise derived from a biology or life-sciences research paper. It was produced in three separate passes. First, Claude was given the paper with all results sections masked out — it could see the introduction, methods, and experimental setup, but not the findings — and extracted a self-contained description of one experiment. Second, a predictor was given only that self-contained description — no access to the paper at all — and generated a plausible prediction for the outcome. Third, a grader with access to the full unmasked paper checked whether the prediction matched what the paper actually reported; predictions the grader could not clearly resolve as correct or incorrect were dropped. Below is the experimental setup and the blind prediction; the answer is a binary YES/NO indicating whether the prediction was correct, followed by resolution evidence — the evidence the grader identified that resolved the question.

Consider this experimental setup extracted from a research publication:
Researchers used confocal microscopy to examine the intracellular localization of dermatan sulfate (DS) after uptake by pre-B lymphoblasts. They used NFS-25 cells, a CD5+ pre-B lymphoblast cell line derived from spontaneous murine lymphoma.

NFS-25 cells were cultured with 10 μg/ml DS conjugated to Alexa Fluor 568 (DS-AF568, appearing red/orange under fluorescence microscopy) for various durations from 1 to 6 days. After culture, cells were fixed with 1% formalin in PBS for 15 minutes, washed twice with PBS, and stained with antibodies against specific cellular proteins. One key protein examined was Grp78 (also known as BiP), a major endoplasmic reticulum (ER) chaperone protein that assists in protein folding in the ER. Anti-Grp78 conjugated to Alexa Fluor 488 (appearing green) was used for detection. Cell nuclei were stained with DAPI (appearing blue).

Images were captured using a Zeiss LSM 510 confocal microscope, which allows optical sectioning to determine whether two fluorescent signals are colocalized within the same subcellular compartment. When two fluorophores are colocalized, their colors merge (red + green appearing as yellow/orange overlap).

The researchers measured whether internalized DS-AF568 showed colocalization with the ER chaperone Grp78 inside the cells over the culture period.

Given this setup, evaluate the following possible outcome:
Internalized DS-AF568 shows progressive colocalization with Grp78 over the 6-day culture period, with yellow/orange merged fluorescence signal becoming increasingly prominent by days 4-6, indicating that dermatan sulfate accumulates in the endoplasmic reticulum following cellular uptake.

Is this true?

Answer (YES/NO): NO